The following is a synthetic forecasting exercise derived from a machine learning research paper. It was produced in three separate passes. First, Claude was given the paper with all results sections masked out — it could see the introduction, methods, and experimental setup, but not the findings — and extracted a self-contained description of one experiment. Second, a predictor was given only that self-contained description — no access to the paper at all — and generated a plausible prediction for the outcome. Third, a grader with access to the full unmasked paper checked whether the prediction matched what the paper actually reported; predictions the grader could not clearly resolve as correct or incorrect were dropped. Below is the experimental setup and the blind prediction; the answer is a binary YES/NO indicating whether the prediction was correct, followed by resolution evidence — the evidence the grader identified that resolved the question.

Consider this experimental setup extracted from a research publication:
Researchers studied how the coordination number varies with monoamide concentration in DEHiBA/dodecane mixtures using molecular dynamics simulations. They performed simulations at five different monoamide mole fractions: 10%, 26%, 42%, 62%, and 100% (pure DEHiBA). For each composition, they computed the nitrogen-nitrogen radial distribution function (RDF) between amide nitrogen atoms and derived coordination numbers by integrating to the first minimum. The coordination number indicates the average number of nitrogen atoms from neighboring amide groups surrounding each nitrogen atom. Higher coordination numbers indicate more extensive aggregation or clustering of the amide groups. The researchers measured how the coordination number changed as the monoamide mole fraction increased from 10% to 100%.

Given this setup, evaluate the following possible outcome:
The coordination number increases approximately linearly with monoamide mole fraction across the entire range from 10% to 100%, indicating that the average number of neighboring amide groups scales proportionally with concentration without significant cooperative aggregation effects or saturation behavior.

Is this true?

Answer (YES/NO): NO